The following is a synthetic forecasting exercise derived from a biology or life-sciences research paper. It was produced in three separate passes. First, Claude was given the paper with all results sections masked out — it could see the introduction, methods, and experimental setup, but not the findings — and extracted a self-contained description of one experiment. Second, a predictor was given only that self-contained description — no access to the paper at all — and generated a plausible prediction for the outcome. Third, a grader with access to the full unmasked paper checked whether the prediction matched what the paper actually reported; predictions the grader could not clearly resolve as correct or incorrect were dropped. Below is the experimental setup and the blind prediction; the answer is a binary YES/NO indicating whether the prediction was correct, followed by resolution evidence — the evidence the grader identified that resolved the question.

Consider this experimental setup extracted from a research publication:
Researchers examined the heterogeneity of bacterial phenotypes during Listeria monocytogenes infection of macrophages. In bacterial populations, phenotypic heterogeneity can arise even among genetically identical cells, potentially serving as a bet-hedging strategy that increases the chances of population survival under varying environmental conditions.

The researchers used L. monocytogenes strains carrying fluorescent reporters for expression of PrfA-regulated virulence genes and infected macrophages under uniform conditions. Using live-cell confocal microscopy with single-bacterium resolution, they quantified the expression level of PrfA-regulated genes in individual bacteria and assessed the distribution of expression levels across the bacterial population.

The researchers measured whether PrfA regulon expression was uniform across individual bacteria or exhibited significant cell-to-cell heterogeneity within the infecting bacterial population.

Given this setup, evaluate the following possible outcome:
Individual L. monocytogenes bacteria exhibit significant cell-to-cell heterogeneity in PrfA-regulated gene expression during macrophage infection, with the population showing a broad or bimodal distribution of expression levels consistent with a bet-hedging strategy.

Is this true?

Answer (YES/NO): YES